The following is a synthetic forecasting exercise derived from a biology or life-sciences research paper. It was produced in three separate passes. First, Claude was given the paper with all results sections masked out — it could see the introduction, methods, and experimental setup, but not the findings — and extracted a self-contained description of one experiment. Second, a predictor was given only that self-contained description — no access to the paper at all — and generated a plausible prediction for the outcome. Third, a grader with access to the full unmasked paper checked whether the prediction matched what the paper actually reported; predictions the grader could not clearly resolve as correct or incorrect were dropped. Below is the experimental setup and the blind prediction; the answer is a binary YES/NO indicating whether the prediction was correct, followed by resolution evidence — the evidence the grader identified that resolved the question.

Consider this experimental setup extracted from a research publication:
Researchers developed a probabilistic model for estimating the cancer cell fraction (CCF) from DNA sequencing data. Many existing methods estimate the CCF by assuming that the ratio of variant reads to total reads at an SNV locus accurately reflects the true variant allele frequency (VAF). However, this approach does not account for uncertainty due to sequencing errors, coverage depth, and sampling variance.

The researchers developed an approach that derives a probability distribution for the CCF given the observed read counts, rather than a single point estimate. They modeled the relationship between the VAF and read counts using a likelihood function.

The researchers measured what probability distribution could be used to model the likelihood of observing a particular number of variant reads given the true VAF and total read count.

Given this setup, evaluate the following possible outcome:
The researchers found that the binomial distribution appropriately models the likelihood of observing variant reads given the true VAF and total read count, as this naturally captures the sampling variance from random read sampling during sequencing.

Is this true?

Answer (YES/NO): YES